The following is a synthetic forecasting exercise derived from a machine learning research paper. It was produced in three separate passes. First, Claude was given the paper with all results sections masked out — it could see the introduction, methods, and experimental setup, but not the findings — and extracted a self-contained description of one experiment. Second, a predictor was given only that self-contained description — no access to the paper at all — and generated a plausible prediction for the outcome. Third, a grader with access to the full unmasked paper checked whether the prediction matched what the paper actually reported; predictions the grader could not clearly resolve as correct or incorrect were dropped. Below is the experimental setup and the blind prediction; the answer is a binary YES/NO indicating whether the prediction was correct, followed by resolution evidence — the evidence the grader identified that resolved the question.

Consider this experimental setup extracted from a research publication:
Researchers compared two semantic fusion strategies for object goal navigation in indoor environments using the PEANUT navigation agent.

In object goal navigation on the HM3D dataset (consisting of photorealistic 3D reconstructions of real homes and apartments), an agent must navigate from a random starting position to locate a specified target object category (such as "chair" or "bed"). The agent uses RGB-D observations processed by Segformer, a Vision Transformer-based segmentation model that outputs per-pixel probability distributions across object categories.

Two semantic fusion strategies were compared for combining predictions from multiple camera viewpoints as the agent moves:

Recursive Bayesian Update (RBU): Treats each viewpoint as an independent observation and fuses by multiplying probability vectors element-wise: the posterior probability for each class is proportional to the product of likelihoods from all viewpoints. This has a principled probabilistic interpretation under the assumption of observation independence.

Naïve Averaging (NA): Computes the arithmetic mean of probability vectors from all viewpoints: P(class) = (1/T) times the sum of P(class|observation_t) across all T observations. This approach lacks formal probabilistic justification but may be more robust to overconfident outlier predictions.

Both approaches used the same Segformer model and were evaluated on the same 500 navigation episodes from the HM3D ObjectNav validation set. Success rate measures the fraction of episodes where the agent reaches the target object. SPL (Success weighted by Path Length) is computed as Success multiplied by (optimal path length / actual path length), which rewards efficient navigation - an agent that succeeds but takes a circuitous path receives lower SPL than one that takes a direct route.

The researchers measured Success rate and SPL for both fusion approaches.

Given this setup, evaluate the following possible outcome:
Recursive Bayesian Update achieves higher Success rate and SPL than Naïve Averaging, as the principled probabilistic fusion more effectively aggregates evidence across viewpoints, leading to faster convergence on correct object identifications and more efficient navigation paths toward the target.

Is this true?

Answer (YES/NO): NO